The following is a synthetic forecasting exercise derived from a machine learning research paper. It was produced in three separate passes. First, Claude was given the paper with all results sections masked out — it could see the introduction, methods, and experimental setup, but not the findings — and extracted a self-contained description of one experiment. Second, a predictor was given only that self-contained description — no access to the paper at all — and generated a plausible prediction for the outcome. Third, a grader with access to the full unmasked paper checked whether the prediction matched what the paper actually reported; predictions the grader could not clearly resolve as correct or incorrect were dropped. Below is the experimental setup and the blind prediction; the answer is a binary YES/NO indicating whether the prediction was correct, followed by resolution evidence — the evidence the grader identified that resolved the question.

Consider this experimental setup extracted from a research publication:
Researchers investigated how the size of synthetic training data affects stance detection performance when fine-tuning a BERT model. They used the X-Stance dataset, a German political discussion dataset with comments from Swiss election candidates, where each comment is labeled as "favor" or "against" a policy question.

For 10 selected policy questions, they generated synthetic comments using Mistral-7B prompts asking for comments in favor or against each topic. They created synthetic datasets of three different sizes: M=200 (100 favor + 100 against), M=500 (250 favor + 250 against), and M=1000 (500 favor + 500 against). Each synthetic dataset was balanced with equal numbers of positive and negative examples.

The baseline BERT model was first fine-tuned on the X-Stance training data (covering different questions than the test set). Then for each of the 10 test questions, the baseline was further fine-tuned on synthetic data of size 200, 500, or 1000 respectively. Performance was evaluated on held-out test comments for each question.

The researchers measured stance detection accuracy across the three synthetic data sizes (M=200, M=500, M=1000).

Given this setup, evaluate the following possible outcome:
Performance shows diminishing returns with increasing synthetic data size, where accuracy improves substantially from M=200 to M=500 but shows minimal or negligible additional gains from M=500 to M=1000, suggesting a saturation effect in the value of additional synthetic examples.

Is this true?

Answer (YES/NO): NO